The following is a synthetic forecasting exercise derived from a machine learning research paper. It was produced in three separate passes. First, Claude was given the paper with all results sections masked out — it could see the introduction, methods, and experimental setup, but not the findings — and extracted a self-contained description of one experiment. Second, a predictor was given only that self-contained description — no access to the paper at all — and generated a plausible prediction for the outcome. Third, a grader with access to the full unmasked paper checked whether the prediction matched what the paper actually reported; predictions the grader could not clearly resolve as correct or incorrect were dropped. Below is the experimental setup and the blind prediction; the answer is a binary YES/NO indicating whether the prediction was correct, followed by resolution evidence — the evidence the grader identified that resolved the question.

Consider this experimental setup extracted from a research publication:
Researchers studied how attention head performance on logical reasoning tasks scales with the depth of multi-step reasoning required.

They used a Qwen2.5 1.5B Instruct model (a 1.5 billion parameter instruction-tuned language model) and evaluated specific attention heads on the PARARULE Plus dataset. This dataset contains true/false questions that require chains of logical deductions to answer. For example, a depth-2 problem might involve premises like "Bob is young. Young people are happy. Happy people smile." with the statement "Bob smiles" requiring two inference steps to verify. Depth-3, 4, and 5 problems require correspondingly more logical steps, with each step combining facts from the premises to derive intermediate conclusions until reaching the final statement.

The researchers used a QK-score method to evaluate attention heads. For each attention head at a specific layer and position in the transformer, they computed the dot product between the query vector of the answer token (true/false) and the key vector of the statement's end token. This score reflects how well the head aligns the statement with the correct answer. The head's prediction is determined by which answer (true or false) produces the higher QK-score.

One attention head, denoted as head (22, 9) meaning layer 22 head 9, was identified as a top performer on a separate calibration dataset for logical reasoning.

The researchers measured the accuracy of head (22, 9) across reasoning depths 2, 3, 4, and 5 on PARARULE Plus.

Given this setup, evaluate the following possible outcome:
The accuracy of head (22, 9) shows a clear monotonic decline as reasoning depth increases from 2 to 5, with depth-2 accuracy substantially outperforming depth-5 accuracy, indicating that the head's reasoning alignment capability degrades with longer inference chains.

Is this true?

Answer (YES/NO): NO